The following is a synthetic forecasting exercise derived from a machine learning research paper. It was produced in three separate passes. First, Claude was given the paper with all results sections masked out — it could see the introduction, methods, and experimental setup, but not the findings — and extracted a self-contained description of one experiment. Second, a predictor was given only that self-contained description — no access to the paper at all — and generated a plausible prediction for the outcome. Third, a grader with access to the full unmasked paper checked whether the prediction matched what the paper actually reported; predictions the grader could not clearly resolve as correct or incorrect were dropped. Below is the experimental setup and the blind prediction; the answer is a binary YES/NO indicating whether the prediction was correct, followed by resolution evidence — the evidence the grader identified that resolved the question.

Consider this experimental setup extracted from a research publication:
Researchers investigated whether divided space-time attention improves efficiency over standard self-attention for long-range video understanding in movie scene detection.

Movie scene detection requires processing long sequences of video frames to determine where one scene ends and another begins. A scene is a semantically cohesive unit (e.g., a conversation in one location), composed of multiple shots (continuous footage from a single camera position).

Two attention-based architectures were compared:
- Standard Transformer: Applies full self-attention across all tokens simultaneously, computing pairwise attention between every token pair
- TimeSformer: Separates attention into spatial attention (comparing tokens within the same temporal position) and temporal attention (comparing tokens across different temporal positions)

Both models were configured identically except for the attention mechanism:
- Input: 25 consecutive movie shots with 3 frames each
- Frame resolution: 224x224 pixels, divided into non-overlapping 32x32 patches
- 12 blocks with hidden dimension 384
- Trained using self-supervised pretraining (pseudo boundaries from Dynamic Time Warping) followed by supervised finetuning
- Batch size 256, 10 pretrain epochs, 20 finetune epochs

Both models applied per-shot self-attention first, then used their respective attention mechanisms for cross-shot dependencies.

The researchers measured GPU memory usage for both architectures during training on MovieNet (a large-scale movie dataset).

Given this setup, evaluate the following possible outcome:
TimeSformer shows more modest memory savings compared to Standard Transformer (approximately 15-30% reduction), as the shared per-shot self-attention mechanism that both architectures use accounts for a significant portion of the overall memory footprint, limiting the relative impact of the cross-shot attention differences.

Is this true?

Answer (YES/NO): NO